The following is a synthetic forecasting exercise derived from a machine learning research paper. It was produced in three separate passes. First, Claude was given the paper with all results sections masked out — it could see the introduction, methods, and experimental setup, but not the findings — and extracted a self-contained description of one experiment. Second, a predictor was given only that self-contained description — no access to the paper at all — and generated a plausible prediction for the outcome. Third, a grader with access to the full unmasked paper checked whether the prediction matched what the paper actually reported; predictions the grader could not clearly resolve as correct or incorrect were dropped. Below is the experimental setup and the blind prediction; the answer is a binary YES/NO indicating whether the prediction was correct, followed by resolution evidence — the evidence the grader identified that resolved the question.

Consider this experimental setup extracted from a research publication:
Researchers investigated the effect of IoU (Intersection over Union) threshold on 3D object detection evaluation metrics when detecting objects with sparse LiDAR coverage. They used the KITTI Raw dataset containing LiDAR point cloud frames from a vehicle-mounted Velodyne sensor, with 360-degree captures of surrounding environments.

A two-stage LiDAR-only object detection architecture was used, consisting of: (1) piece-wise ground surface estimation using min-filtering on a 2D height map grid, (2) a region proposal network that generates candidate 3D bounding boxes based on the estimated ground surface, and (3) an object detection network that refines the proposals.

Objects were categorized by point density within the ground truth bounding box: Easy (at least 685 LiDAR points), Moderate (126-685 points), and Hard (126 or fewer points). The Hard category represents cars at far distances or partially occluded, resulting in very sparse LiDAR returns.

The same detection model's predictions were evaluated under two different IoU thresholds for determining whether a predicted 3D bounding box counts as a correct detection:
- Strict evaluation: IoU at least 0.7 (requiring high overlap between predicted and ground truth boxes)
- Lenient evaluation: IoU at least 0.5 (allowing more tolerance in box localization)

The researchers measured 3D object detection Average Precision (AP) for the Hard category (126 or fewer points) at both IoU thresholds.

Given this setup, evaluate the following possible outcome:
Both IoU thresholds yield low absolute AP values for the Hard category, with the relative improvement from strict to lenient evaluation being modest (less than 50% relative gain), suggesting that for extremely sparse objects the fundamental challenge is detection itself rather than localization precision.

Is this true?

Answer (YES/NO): NO